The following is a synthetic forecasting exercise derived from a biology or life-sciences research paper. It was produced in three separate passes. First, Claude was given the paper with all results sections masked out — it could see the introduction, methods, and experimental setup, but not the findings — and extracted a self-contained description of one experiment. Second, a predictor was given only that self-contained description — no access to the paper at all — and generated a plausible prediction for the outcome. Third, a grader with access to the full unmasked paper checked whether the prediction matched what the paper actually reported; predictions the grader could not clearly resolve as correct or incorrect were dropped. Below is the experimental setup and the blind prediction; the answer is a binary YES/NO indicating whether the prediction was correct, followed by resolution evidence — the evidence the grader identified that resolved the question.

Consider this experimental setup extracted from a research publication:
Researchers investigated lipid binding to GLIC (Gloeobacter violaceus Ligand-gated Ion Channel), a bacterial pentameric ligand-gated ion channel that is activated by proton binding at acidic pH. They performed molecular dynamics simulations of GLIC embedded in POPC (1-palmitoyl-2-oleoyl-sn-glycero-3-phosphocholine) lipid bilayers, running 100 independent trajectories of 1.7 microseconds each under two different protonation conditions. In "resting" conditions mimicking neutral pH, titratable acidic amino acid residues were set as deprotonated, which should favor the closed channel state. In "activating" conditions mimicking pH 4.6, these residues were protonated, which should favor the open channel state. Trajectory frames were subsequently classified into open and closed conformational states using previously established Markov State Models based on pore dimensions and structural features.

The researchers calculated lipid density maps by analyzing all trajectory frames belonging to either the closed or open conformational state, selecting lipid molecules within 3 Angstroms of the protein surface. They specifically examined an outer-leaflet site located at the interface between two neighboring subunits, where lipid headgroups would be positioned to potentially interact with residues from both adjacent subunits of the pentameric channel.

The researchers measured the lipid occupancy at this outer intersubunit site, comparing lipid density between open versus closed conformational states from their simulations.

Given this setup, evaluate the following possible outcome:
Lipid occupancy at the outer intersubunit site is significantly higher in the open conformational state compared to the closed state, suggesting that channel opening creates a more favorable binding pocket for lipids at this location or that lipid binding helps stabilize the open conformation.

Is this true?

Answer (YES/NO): YES